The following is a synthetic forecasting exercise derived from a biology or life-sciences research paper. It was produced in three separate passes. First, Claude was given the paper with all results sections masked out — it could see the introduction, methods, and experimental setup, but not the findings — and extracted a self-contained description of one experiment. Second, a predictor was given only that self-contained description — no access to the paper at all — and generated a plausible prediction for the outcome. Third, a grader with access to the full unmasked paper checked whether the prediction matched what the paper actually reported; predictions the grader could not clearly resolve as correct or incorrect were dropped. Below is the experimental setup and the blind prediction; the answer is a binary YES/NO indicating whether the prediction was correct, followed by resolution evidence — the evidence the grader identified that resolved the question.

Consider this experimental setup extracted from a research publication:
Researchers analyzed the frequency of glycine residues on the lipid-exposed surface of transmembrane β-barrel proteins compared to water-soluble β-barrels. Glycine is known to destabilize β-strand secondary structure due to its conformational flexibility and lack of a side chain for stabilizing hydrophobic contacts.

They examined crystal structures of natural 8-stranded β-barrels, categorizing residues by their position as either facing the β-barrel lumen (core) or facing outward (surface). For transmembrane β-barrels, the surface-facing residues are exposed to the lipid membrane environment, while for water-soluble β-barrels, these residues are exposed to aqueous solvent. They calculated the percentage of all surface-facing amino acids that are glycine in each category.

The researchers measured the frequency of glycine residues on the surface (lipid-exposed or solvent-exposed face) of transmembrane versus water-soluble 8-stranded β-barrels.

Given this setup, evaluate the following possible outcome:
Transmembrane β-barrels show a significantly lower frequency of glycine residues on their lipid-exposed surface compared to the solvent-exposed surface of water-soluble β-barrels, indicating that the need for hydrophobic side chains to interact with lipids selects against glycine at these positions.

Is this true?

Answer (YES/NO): NO